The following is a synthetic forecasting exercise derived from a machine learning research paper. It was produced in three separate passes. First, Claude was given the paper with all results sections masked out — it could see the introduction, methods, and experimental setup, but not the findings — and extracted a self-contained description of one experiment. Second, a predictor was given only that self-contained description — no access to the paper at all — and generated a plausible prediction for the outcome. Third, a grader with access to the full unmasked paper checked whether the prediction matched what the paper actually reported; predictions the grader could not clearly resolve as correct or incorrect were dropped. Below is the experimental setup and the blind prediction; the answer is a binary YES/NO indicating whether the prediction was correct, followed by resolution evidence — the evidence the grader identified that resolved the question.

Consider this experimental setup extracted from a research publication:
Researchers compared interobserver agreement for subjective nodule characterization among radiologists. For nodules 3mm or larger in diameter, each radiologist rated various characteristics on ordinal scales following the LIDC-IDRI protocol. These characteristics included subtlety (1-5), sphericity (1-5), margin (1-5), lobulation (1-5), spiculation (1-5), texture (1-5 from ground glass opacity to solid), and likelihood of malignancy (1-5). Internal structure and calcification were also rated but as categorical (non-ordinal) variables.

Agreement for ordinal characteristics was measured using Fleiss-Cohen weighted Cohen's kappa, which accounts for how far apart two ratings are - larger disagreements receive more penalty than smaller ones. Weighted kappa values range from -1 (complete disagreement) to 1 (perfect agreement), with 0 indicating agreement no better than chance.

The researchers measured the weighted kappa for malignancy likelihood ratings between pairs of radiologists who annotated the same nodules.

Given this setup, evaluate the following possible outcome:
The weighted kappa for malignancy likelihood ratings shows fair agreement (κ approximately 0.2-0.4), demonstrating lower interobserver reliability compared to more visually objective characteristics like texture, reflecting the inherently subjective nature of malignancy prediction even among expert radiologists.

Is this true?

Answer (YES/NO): NO